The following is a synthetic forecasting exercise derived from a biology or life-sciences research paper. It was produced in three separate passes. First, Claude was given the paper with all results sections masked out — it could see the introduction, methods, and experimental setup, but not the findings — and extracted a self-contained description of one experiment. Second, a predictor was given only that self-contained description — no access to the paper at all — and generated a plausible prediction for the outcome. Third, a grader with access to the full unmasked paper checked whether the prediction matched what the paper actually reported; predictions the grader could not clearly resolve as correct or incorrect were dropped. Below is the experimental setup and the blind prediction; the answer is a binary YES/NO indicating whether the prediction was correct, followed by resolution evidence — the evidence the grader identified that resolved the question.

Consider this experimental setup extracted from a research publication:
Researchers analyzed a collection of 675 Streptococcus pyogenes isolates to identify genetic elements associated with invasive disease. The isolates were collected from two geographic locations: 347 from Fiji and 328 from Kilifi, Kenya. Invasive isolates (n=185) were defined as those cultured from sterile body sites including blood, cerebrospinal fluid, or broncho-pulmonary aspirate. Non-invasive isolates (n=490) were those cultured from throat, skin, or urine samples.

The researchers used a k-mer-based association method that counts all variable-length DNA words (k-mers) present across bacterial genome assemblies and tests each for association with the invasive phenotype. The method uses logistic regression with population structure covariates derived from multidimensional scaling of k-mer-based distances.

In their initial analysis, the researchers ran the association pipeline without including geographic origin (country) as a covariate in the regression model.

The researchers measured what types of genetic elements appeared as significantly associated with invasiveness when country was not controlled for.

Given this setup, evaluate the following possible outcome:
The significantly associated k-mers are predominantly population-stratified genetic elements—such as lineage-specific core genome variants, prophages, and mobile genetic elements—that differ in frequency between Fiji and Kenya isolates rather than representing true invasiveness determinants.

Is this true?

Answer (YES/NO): YES